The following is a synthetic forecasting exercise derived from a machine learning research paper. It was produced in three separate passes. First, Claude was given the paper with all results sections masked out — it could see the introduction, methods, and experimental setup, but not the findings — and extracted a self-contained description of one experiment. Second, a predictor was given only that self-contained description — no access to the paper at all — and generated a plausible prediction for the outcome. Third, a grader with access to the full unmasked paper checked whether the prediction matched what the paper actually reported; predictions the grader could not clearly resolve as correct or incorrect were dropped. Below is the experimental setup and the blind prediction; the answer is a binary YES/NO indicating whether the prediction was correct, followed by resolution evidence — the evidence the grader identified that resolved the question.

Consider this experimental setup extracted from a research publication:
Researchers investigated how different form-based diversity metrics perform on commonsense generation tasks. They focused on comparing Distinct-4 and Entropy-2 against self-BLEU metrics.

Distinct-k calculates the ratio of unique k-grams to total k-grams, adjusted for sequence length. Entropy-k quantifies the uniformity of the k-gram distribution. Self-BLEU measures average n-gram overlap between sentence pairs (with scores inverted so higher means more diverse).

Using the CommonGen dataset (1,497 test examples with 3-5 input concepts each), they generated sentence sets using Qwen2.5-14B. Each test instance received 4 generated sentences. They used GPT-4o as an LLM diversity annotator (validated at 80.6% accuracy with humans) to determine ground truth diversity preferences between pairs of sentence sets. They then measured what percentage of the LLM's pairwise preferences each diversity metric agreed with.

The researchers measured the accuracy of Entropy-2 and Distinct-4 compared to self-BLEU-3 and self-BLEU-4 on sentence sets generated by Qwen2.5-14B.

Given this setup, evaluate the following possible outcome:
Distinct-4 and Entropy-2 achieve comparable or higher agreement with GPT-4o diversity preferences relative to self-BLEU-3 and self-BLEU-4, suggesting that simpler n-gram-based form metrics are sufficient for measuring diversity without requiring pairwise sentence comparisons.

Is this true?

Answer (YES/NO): NO